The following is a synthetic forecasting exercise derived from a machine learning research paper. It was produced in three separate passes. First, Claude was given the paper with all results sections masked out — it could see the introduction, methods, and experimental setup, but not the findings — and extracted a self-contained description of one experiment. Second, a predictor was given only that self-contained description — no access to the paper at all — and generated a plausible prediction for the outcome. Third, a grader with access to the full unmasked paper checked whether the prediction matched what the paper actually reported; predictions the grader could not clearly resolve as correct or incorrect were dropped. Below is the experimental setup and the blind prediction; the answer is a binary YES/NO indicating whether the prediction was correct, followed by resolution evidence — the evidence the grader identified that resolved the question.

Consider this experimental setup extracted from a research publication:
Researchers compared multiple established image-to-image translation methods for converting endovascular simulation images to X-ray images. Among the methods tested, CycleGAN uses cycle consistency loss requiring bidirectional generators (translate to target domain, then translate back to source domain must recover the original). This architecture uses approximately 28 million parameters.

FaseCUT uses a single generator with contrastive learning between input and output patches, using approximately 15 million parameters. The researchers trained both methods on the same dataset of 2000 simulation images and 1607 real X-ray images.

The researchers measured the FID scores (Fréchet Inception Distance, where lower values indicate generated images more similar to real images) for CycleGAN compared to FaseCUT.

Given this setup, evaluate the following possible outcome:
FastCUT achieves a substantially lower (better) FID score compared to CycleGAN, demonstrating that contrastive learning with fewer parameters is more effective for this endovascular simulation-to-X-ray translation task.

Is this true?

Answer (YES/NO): YES